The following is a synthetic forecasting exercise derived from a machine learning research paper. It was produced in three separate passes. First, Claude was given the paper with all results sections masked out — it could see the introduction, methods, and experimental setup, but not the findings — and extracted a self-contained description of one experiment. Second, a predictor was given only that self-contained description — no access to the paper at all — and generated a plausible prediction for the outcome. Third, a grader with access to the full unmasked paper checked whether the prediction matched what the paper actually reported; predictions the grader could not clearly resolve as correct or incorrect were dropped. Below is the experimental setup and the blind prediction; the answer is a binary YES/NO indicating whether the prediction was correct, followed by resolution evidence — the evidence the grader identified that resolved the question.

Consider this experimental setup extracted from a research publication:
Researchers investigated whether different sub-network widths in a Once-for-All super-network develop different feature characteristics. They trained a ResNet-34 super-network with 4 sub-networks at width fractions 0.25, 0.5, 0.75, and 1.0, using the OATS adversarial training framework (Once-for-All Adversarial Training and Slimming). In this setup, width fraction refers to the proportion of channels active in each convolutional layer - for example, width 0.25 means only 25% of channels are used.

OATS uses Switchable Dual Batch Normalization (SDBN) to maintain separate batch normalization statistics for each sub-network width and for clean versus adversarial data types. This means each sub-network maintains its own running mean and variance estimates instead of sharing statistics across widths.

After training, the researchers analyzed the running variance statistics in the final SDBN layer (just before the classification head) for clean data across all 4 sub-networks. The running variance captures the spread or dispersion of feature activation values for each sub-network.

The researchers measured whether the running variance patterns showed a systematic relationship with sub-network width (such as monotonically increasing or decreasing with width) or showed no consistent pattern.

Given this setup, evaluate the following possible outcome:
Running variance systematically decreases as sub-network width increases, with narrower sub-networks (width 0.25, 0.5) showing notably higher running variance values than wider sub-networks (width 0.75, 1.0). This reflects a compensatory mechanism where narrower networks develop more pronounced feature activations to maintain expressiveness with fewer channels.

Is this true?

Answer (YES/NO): NO